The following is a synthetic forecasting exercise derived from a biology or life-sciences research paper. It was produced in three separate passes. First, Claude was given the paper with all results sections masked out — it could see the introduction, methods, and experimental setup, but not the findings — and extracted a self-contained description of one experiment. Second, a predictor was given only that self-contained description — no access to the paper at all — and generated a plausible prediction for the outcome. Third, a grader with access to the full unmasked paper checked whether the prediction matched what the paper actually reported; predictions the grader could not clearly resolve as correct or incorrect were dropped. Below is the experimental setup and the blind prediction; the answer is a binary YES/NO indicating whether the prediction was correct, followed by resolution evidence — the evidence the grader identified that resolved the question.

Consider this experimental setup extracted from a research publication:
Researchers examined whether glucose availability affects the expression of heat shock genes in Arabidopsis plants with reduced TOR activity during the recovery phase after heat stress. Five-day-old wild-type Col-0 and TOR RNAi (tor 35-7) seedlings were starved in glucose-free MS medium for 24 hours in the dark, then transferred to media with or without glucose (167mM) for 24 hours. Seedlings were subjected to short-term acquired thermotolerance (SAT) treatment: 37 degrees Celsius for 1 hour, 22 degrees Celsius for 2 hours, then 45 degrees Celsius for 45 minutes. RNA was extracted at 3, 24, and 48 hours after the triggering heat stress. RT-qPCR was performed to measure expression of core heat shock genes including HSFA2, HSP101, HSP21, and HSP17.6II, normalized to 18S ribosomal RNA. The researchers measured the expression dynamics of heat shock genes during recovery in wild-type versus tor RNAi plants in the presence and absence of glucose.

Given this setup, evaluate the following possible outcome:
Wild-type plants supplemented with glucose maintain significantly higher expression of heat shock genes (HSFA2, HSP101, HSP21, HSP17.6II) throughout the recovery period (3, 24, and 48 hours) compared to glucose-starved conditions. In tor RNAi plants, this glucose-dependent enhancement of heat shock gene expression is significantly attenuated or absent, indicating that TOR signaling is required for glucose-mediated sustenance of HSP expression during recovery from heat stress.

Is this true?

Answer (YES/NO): NO